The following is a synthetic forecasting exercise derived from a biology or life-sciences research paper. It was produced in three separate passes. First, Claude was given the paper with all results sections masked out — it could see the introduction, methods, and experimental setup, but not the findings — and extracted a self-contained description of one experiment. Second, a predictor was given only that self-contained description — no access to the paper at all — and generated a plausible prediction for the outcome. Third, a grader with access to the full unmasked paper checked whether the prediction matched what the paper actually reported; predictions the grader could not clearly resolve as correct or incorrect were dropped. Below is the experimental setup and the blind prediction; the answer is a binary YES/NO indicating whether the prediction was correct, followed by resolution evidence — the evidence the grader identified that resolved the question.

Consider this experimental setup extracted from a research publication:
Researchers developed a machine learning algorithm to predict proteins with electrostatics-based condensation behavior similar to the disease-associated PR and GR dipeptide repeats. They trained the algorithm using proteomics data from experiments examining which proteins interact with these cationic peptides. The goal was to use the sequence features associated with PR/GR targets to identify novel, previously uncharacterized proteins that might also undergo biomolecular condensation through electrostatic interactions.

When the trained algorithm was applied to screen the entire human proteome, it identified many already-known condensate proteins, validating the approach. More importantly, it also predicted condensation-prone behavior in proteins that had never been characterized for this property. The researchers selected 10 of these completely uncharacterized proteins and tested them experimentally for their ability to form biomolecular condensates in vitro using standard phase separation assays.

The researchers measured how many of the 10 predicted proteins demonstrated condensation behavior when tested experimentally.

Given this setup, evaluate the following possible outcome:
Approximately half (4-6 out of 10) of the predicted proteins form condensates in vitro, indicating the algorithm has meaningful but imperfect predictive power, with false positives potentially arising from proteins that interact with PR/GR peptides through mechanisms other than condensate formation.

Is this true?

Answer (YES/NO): NO